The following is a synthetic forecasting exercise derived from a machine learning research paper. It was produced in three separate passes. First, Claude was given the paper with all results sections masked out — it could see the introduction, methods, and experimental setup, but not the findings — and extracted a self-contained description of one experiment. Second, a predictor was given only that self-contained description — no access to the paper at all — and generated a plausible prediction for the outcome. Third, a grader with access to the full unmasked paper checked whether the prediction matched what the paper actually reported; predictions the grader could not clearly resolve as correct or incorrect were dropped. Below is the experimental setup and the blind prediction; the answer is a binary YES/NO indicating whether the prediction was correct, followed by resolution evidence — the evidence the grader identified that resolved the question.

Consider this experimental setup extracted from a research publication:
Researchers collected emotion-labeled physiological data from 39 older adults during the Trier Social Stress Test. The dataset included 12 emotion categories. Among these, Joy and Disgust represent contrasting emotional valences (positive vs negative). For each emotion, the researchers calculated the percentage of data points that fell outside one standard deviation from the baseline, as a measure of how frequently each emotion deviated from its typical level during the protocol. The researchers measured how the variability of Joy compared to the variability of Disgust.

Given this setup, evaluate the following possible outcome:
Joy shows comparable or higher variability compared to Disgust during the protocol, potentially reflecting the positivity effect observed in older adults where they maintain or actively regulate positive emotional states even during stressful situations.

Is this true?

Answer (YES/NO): YES